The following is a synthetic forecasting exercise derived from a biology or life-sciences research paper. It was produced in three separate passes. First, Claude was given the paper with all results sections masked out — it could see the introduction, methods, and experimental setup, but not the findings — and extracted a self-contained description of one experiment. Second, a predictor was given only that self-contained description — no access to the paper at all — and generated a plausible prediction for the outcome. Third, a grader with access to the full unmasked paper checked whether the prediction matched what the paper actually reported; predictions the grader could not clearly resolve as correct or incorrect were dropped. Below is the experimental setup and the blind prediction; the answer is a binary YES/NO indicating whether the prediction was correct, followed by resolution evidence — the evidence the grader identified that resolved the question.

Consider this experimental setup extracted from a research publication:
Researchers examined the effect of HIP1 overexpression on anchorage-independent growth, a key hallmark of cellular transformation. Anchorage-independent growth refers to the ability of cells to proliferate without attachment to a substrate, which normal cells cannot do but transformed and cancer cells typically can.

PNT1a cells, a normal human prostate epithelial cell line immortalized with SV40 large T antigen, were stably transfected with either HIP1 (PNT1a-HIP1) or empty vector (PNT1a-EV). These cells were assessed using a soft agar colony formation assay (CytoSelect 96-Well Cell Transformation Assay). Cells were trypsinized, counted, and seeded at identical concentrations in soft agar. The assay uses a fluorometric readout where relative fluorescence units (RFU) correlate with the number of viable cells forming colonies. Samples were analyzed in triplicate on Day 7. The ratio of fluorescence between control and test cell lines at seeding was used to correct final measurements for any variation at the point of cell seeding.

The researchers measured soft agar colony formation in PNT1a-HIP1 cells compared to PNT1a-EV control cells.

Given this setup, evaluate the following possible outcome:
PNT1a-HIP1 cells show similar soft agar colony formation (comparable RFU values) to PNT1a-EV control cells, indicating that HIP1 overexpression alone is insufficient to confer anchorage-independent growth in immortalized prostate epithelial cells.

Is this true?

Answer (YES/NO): NO